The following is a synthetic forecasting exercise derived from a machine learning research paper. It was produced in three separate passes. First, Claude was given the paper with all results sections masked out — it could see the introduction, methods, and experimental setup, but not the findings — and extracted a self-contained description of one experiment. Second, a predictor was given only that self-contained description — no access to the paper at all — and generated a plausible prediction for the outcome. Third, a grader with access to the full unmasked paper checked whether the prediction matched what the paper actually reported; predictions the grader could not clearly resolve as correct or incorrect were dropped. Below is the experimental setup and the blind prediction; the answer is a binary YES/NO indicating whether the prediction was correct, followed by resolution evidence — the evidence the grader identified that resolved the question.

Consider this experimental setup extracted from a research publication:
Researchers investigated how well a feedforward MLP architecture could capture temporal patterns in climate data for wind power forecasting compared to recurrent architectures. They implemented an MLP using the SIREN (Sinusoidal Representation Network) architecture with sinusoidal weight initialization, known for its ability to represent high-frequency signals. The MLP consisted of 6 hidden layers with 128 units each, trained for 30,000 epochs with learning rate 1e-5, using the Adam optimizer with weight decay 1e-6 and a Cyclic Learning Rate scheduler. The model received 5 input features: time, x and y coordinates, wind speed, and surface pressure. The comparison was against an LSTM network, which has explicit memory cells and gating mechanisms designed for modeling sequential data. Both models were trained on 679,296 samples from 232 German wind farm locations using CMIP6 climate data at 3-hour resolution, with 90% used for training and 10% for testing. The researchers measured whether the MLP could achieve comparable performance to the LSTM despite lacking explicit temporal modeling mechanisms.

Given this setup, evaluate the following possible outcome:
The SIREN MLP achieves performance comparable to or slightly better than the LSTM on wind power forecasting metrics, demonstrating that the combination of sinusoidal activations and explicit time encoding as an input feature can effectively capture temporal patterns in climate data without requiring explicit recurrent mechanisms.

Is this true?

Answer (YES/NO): NO